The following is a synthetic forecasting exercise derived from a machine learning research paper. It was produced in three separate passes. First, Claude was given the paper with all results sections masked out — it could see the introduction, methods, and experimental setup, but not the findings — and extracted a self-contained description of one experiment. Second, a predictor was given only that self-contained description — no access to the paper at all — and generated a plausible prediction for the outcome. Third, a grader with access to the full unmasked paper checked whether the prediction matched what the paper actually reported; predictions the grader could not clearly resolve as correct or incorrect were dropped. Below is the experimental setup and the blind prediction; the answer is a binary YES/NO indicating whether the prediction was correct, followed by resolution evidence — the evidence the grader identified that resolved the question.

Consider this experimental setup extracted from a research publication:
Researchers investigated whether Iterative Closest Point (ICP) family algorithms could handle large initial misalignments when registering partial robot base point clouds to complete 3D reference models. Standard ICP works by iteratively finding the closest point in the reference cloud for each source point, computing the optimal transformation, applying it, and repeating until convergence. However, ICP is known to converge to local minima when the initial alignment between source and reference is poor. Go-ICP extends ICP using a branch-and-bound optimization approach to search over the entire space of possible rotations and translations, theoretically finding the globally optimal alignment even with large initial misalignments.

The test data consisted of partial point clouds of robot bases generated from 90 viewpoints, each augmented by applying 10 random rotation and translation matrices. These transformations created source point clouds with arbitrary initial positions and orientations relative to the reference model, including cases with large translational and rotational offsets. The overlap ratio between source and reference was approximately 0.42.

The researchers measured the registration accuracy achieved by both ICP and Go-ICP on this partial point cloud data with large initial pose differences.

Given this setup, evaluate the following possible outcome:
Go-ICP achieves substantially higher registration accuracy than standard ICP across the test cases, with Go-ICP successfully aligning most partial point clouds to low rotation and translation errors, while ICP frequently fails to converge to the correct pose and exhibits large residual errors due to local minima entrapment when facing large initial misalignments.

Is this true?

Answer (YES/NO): NO